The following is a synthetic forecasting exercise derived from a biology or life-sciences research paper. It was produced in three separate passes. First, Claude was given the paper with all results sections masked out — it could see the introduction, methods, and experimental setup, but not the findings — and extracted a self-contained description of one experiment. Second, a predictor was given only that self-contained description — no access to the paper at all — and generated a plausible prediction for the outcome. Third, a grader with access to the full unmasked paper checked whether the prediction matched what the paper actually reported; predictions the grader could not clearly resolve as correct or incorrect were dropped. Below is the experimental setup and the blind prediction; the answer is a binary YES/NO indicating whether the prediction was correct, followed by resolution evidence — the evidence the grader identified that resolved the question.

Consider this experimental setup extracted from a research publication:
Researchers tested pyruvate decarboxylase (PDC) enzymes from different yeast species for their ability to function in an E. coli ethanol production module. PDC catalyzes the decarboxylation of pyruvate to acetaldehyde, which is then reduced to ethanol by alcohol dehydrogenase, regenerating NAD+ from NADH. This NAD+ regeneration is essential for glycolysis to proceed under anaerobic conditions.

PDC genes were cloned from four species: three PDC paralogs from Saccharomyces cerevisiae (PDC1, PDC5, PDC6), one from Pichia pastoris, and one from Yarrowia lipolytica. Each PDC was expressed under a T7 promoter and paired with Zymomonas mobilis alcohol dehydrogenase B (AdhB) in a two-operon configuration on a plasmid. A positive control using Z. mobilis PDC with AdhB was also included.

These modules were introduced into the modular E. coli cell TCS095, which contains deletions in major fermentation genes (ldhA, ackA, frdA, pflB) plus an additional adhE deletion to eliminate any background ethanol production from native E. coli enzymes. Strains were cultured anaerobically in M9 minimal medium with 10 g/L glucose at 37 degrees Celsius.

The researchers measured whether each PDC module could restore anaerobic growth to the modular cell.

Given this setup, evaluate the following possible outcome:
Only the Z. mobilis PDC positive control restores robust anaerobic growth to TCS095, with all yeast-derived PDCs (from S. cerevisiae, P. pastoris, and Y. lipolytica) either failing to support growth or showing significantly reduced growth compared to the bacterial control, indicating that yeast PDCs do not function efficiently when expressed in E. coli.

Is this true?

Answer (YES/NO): YES